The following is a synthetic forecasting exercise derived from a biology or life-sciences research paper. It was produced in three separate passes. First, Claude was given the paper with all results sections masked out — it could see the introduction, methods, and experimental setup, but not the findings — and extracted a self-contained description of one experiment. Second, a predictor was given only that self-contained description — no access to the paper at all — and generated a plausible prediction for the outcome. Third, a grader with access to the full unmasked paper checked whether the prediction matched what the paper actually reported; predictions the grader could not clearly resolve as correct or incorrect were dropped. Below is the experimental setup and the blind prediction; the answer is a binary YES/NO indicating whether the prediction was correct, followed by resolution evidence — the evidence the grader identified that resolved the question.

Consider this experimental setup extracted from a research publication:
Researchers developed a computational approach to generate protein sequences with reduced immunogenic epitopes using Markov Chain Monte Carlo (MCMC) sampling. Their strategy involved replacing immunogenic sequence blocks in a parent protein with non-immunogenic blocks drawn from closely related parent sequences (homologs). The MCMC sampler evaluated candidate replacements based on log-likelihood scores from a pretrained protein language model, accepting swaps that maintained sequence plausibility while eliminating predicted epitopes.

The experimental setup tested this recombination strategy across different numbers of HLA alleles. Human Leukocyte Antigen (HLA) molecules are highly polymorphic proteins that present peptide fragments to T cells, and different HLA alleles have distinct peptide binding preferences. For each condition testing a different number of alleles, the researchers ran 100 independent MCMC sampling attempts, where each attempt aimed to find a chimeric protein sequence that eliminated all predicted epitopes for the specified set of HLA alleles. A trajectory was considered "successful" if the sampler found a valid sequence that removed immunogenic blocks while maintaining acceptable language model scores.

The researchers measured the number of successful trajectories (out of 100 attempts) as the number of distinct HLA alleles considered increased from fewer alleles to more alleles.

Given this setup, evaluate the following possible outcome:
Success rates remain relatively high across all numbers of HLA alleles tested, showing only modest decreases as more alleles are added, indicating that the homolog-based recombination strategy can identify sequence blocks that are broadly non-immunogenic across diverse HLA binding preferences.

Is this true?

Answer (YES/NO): NO